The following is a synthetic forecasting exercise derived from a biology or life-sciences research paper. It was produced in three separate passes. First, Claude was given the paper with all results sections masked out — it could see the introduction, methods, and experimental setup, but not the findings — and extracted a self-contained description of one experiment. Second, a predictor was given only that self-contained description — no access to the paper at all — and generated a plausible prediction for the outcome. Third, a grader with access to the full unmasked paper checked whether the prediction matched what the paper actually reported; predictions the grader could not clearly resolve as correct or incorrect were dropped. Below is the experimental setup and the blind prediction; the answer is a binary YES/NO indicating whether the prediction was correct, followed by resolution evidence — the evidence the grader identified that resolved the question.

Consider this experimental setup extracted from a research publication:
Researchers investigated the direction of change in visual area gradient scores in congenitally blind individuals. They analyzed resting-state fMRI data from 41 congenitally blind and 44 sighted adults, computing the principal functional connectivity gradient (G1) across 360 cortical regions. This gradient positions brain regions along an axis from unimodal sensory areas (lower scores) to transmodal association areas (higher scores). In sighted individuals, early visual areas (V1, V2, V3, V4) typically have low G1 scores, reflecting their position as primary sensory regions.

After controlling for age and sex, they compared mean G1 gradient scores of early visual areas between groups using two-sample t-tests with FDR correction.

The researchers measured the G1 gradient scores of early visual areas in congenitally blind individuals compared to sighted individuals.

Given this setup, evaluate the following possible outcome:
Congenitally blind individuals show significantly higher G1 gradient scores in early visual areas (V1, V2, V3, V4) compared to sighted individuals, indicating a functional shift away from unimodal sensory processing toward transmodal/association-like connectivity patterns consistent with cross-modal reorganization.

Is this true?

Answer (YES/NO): YES